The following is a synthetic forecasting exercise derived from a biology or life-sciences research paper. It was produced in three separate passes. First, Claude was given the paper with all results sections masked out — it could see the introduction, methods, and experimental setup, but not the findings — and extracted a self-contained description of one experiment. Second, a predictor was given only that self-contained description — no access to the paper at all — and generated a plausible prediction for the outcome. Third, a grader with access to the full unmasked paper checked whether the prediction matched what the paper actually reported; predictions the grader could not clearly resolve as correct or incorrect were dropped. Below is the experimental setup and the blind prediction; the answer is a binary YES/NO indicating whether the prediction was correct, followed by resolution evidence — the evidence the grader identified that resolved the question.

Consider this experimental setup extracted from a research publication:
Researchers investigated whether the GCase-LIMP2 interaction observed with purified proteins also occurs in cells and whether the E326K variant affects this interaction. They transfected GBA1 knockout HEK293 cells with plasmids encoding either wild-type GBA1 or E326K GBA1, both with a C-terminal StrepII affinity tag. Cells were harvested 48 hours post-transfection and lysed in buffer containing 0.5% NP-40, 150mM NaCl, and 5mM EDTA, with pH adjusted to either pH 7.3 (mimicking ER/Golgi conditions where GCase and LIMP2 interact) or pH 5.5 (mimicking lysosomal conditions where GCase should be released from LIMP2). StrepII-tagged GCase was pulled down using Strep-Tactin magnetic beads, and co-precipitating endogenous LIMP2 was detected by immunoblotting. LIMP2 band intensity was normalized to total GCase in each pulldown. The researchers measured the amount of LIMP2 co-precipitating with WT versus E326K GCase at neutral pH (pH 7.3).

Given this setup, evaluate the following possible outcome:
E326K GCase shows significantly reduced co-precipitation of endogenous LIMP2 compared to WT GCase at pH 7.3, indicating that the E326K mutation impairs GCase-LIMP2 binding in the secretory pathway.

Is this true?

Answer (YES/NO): YES